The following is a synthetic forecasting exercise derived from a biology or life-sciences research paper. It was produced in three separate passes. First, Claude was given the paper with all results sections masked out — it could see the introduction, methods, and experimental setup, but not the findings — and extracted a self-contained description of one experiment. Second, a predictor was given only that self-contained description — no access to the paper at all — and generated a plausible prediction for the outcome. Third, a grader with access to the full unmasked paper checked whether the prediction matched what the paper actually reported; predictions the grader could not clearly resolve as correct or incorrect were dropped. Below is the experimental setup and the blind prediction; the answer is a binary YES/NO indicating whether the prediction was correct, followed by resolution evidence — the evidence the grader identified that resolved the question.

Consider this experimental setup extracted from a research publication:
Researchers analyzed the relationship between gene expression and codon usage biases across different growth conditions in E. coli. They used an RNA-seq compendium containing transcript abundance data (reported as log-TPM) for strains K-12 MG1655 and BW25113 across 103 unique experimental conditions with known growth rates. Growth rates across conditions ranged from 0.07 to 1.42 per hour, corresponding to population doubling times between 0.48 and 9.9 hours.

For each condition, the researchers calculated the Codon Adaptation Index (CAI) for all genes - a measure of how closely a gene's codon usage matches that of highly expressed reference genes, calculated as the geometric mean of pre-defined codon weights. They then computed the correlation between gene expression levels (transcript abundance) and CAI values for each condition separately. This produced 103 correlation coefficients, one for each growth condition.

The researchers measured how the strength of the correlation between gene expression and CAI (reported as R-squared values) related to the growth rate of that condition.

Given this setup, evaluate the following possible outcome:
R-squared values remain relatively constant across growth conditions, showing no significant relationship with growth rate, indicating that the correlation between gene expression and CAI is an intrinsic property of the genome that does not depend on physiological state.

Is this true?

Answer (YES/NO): NO